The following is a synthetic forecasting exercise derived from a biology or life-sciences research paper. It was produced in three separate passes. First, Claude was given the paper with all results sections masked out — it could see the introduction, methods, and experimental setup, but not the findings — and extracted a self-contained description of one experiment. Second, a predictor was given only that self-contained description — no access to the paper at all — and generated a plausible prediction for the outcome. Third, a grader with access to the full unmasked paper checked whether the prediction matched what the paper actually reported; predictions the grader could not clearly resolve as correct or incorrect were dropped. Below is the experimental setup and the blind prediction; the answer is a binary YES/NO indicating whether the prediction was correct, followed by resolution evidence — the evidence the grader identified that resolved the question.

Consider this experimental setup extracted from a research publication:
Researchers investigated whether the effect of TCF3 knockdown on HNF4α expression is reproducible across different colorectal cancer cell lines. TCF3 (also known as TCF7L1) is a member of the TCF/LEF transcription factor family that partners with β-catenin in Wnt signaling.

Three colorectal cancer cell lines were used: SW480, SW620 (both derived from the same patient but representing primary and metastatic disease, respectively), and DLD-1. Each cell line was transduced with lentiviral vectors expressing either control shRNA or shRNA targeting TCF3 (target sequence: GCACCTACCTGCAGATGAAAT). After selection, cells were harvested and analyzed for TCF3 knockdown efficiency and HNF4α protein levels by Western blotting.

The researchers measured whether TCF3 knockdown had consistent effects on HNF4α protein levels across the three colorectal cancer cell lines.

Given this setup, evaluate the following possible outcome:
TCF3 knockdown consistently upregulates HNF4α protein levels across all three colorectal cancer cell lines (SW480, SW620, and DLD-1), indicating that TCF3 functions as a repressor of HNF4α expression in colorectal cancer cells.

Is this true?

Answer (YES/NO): NO